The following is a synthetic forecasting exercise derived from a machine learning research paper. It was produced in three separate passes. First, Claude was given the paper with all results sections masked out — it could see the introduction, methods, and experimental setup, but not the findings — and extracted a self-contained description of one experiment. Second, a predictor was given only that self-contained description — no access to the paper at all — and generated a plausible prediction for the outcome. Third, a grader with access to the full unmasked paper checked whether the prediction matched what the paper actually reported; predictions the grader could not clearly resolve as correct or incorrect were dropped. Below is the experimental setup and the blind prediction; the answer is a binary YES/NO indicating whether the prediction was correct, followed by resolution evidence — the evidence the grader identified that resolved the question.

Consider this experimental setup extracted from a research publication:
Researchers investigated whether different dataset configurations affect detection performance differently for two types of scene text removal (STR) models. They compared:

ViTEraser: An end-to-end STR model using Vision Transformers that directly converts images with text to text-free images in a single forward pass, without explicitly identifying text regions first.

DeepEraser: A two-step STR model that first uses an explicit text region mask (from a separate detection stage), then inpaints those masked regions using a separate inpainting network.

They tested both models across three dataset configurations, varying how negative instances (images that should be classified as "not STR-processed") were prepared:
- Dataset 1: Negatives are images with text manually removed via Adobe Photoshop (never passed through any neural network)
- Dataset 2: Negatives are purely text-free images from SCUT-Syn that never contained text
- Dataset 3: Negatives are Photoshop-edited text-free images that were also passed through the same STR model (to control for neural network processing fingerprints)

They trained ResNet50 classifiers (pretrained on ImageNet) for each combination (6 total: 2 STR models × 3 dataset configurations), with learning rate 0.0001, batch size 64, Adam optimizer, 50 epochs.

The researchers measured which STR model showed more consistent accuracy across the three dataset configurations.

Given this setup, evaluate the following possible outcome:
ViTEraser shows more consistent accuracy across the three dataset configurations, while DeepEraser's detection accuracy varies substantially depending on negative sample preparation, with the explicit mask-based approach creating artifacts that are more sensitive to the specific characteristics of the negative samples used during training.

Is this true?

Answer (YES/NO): NO